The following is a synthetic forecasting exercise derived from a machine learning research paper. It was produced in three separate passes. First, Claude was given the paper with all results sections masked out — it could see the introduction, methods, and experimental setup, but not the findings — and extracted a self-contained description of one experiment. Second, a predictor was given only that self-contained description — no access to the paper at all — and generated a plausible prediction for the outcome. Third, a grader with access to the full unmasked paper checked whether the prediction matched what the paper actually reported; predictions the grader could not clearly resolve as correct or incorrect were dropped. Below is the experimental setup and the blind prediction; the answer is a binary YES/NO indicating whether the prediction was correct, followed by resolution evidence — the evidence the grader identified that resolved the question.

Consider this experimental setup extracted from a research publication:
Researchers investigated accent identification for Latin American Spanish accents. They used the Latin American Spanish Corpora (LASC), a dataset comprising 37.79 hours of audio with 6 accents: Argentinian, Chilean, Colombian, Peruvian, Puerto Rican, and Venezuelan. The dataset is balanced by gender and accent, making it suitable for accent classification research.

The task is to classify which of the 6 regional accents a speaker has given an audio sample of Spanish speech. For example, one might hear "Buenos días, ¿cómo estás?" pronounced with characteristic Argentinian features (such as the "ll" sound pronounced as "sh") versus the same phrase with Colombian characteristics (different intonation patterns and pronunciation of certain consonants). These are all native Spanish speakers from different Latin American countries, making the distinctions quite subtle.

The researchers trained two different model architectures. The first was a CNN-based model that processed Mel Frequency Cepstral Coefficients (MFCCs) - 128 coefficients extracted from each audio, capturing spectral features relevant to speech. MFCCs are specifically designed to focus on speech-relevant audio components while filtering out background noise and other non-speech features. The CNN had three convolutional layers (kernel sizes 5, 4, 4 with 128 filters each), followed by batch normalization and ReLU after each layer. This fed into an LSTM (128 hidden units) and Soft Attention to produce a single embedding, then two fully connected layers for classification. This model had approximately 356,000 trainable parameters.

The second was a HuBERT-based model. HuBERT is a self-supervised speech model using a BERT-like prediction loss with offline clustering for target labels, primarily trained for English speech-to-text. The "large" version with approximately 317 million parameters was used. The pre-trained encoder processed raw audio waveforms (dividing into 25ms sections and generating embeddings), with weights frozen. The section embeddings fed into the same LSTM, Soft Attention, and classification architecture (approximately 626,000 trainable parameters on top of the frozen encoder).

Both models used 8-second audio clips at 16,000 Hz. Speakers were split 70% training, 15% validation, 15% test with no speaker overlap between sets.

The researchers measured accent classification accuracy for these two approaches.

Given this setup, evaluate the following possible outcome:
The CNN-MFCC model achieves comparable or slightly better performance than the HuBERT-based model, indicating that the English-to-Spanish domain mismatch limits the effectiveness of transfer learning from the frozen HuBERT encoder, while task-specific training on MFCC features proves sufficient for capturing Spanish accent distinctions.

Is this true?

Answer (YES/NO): NO